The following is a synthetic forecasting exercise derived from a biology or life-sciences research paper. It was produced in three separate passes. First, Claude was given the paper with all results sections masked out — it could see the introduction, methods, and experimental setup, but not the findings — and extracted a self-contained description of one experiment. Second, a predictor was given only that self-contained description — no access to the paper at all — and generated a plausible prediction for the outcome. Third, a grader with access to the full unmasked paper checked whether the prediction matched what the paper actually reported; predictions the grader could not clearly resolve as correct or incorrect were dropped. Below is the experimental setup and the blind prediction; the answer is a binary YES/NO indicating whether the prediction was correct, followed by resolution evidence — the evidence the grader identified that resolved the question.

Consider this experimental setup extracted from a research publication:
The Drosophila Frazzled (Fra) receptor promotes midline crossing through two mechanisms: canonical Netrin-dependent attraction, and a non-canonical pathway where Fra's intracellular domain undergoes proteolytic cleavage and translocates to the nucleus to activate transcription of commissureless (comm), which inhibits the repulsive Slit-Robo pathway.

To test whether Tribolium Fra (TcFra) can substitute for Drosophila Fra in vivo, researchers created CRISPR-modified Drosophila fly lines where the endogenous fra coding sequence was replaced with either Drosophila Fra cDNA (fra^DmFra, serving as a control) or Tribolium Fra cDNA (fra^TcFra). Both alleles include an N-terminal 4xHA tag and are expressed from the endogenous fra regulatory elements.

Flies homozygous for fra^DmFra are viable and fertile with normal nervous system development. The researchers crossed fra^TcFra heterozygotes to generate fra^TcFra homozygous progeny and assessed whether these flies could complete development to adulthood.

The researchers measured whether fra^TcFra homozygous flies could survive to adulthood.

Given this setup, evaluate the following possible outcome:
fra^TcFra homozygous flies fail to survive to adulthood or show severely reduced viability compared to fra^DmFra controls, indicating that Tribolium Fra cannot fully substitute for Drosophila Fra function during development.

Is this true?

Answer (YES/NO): NO